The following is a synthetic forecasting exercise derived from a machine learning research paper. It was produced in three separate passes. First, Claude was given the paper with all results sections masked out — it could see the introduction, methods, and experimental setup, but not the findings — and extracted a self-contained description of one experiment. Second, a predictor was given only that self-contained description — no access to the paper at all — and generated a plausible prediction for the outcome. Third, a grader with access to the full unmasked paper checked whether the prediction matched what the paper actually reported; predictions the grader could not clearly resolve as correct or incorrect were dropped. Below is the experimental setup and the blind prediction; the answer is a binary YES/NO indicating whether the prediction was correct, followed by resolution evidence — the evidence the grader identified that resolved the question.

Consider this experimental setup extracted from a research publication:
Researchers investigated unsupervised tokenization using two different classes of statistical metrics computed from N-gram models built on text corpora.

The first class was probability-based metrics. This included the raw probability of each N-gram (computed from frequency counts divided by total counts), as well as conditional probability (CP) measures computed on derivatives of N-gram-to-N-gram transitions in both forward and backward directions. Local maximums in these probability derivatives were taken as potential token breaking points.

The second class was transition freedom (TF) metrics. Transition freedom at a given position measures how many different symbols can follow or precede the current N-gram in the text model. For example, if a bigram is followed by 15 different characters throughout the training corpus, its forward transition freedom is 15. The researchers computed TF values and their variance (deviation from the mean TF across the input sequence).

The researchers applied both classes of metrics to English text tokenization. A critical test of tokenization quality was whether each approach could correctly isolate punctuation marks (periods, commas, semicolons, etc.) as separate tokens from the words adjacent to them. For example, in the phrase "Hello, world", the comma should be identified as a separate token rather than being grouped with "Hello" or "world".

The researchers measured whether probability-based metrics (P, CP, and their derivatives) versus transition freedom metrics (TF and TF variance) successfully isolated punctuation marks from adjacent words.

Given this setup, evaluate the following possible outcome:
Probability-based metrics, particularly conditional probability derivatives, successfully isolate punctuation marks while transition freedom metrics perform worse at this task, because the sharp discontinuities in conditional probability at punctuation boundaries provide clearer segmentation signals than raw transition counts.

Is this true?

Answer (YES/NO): NO